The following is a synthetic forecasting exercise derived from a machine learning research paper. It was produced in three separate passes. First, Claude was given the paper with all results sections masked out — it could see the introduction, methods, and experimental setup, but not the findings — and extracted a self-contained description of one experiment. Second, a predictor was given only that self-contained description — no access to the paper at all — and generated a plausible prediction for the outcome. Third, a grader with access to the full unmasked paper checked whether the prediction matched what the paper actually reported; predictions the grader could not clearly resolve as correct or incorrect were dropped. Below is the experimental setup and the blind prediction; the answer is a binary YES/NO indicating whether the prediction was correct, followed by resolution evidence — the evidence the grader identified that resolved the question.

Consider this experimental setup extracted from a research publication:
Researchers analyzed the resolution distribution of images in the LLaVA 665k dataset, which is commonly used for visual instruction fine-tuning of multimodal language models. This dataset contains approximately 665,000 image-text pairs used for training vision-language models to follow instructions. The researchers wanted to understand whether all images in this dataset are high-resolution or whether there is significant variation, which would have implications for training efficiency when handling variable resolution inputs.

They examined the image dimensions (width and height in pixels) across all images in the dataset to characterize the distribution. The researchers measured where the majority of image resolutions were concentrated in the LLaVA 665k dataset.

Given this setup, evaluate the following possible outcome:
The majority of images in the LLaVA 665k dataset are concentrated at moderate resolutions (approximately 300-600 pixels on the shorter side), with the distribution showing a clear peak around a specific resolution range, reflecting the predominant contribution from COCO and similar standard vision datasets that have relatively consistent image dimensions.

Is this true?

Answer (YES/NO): NO